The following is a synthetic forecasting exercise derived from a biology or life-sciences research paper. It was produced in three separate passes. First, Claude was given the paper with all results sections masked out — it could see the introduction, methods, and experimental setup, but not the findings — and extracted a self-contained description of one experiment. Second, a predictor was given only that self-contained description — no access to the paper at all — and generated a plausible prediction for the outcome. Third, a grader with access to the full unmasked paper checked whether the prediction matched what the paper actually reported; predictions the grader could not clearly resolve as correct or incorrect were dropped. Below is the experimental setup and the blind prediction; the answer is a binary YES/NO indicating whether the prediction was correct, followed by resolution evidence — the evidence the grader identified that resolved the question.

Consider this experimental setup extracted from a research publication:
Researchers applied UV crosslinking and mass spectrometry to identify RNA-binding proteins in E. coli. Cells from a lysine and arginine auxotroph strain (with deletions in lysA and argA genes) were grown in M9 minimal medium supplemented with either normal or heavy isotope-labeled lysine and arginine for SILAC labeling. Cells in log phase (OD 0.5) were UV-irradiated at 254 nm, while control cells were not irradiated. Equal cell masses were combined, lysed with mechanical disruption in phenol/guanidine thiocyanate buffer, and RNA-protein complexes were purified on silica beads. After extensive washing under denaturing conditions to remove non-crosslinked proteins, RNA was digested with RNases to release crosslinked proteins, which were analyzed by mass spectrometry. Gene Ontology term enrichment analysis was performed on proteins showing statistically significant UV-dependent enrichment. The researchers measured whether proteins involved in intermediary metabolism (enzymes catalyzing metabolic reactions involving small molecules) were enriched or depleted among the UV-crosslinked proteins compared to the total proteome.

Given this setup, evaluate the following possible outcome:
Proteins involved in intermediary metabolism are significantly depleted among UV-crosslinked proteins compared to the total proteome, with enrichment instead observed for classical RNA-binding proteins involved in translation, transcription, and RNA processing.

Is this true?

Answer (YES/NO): NO